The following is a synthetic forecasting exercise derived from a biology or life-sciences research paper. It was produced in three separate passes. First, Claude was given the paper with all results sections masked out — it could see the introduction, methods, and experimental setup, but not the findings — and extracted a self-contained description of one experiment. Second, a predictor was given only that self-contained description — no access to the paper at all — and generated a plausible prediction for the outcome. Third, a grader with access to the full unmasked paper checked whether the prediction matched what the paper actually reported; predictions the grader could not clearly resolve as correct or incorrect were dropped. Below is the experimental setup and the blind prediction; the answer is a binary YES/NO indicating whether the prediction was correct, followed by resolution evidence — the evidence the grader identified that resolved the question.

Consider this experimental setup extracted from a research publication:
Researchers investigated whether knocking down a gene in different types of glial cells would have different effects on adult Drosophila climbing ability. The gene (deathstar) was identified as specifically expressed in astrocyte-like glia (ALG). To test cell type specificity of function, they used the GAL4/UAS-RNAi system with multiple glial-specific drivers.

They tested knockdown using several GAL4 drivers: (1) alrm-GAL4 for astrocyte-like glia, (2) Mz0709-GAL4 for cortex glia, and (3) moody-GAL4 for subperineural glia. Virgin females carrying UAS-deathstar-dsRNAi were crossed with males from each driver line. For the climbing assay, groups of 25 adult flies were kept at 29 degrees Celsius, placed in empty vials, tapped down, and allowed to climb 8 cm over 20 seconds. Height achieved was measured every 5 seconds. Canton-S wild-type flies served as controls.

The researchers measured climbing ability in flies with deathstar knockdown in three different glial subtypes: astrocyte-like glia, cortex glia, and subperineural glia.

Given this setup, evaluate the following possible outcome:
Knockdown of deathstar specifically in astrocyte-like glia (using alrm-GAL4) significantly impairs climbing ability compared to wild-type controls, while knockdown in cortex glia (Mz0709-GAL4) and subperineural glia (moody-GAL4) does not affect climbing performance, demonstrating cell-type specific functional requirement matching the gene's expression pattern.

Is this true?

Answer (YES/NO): NO